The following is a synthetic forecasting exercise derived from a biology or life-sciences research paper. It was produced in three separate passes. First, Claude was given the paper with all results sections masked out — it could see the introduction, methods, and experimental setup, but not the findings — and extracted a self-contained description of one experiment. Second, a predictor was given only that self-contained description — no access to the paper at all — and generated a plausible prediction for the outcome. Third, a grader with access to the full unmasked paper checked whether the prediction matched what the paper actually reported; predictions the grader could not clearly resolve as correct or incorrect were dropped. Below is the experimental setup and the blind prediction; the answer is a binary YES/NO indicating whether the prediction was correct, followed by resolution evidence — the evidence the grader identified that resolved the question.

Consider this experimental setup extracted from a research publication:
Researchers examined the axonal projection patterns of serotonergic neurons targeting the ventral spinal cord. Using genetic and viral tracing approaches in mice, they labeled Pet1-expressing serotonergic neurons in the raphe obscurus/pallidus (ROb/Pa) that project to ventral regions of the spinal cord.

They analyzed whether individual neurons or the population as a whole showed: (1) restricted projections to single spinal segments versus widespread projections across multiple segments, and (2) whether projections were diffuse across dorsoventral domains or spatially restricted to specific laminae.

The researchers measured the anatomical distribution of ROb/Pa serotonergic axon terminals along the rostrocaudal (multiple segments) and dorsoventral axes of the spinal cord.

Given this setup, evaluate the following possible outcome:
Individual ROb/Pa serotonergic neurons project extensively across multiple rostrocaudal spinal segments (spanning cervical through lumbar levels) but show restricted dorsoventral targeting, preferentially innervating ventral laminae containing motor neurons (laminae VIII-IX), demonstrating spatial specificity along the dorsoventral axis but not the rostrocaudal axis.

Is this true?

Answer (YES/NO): YES